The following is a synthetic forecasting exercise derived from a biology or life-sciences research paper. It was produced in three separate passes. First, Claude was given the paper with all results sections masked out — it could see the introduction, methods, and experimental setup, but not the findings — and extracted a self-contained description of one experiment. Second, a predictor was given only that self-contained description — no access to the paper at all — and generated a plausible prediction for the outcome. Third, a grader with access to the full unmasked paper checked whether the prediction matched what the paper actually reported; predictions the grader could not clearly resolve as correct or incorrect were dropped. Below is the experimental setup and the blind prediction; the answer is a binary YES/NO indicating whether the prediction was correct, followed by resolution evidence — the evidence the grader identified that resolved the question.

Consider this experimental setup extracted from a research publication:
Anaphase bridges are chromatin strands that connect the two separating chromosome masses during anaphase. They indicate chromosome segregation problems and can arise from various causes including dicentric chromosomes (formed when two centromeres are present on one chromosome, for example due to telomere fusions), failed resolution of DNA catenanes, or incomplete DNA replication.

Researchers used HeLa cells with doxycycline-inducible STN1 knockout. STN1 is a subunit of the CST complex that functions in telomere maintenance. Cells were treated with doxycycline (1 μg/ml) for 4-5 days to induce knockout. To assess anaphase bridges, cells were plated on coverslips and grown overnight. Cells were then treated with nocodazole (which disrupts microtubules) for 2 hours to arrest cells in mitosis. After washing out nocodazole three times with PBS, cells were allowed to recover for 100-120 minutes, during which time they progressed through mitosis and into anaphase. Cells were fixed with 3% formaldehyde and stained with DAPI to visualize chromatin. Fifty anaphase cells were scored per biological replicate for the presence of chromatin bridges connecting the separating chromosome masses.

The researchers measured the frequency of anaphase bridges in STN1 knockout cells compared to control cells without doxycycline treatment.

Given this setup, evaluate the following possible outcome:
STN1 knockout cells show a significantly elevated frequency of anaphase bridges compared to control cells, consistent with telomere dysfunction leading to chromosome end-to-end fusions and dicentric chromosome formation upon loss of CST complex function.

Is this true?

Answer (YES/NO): YES